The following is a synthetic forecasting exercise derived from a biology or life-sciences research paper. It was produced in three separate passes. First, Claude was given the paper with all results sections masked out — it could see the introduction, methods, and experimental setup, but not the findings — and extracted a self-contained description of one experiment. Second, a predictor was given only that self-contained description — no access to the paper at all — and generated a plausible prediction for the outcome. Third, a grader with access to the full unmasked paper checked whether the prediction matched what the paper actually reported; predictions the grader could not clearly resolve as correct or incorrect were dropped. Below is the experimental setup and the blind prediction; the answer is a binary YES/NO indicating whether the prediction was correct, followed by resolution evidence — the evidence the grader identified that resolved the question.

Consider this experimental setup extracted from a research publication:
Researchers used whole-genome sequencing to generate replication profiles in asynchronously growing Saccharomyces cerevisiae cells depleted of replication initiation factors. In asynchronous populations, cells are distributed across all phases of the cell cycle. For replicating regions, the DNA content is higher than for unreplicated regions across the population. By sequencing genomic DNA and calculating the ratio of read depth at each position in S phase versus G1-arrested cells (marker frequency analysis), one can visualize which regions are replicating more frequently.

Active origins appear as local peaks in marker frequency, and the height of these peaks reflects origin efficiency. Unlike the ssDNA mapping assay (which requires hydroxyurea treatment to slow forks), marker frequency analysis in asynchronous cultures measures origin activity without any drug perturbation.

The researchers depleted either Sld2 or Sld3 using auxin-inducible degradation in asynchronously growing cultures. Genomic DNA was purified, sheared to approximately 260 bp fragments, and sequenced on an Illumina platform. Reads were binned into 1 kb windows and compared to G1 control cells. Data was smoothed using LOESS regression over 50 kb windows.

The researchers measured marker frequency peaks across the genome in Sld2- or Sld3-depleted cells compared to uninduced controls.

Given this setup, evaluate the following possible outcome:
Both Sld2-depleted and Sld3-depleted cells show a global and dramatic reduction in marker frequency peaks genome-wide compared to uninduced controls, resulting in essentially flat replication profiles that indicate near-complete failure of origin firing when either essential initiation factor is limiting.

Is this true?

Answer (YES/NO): NO